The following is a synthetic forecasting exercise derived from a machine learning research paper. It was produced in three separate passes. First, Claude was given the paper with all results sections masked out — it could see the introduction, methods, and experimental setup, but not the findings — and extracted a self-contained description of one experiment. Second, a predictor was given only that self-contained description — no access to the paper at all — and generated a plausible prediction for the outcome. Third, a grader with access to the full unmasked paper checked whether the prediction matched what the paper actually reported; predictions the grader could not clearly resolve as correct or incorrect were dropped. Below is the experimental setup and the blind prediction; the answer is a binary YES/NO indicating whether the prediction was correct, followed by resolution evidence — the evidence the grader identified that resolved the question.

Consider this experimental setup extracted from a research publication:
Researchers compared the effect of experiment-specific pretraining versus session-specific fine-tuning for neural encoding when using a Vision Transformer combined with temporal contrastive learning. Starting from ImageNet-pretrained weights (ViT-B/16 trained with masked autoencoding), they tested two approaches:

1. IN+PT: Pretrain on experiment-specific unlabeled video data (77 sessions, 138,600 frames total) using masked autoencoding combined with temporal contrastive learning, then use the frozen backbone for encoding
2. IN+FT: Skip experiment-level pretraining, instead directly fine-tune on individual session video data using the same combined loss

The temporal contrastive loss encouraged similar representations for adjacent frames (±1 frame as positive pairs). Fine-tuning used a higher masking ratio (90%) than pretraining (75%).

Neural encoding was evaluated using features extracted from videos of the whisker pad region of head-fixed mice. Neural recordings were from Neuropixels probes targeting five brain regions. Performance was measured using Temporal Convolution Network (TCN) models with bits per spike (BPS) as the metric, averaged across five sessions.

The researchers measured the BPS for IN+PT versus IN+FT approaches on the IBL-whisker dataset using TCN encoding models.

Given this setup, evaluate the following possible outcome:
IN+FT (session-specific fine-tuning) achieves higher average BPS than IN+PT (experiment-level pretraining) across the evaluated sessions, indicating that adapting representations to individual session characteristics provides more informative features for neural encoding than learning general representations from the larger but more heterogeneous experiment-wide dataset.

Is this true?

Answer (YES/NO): YES